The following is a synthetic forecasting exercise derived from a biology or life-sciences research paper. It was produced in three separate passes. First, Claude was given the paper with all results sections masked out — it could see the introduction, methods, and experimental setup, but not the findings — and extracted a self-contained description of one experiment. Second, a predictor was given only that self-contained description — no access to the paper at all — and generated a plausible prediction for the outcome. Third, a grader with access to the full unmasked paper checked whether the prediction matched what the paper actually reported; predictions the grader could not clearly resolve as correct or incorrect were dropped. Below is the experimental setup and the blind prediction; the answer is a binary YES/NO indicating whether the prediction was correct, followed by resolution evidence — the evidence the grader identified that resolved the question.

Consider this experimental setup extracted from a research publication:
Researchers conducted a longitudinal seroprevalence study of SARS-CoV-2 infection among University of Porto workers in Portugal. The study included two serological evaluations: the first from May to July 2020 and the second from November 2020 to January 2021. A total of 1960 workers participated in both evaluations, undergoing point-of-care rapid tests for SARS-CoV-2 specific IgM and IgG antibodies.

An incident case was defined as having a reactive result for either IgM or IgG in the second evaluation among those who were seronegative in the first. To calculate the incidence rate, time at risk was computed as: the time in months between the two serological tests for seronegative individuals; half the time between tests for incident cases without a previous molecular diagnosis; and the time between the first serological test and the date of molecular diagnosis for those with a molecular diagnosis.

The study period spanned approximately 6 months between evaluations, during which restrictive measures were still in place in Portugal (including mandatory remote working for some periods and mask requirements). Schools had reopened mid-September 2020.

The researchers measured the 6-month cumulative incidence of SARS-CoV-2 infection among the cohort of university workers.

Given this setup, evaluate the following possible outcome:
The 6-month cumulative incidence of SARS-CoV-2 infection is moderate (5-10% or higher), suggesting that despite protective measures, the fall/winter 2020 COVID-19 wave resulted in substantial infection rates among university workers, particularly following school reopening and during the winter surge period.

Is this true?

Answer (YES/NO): YES